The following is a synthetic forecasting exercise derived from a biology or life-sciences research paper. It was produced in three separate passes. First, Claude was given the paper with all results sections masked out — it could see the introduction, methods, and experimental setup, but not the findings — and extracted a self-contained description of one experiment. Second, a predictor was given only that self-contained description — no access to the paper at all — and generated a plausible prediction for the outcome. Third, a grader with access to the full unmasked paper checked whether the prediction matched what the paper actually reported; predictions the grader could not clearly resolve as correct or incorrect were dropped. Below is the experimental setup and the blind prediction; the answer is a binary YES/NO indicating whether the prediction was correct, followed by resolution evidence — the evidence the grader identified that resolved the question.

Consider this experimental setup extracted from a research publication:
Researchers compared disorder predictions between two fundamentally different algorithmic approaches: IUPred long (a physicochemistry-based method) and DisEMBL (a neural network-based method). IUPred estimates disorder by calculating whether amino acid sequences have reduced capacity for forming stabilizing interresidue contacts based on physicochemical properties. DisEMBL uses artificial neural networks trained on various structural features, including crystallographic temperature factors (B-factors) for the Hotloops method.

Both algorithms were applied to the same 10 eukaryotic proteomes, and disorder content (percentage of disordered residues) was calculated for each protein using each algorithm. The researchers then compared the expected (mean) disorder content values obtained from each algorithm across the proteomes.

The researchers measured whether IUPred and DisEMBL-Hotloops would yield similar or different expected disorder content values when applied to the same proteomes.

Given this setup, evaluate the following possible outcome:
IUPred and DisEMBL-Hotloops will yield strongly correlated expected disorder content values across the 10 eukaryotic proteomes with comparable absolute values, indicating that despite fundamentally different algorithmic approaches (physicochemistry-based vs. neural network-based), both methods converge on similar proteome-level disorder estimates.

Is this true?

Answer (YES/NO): NO